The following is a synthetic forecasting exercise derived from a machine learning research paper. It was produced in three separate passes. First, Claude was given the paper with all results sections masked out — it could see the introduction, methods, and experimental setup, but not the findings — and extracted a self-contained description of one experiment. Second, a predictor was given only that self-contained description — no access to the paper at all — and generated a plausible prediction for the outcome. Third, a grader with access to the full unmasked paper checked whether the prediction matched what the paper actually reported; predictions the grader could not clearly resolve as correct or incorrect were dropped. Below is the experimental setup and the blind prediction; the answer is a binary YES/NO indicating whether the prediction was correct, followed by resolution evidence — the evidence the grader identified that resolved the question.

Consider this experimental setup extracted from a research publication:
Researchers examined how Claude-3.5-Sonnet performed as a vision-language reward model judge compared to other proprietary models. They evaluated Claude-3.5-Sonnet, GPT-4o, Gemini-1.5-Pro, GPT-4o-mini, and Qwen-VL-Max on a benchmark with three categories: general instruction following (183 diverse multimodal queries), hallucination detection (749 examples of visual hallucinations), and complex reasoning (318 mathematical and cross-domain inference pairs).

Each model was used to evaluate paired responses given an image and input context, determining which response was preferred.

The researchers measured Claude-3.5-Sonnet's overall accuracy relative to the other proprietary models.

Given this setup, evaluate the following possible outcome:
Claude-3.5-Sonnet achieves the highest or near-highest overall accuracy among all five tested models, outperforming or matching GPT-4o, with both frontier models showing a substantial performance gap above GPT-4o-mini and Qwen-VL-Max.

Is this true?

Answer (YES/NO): NO